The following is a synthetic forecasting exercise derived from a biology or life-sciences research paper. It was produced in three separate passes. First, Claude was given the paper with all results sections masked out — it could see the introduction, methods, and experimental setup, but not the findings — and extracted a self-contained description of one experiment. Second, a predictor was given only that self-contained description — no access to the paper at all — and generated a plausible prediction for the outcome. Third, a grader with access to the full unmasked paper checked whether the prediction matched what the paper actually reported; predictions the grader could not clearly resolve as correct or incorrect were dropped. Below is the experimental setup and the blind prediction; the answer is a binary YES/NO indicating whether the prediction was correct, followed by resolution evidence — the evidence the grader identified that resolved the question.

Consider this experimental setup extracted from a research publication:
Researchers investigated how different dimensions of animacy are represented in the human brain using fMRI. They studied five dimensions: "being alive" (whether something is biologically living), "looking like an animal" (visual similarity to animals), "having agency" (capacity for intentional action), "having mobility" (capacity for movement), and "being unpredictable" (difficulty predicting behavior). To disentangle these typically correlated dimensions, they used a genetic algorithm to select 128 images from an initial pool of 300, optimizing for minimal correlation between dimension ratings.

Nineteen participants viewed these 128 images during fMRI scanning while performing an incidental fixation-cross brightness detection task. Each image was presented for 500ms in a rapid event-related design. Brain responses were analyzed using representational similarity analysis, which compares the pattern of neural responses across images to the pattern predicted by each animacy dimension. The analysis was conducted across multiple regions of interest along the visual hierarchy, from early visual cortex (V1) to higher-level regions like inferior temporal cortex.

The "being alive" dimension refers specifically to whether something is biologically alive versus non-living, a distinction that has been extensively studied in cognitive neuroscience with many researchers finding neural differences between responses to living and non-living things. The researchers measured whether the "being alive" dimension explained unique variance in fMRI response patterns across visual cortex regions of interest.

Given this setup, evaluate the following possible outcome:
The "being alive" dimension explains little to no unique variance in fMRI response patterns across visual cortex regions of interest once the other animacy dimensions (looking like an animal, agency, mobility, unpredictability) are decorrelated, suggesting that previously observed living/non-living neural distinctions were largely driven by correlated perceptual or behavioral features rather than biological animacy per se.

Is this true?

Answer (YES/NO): YES